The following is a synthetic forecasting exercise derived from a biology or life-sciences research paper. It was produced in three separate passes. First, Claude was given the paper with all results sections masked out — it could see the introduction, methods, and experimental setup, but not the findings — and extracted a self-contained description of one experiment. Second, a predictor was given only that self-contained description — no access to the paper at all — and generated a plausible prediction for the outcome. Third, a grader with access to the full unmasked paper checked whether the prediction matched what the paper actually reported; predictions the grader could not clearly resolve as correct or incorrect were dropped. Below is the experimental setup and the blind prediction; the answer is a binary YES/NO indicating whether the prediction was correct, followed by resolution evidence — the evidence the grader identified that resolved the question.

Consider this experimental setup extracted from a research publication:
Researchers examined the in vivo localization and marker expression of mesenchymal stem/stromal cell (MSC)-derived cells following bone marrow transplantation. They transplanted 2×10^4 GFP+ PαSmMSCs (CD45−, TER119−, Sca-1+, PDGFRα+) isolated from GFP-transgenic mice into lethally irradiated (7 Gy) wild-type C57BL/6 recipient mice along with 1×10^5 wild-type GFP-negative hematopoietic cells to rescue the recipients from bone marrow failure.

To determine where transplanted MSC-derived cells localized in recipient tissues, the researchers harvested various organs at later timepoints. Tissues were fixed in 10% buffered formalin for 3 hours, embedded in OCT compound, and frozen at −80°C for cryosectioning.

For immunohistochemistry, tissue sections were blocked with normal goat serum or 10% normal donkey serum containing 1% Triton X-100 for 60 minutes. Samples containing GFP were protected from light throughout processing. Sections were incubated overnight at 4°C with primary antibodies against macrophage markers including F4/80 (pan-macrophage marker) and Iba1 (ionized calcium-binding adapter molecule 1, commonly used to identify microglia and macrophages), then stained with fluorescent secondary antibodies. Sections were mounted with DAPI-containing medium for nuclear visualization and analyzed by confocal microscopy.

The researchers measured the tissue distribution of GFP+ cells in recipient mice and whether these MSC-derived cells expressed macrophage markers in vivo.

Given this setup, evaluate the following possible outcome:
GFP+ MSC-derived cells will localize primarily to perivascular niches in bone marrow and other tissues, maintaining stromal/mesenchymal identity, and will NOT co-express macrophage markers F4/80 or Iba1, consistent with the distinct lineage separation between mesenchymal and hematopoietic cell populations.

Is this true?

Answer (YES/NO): NO